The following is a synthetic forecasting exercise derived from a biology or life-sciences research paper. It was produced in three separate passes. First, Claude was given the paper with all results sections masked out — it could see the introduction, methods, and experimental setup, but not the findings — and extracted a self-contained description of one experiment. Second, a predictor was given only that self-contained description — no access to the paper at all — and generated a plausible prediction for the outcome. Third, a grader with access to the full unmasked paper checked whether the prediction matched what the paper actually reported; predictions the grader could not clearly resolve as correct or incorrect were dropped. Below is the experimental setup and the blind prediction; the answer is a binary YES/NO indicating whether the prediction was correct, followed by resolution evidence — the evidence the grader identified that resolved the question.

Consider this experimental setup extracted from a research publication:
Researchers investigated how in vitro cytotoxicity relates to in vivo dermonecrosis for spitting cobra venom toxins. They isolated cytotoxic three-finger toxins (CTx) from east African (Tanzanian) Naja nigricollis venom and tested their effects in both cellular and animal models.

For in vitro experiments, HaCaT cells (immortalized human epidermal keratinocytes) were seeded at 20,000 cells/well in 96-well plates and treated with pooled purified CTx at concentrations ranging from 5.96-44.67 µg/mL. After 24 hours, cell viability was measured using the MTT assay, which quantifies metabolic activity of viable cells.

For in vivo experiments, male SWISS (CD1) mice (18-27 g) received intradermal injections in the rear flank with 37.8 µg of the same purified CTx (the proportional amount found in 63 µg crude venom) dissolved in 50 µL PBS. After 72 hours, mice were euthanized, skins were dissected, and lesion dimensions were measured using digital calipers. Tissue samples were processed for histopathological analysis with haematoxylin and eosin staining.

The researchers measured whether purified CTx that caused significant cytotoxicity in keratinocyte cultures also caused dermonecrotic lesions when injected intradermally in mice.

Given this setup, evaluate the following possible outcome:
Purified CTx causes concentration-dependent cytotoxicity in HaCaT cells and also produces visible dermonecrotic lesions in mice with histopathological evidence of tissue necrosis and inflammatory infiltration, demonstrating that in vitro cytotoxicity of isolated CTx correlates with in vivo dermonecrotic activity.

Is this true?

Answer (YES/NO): NO